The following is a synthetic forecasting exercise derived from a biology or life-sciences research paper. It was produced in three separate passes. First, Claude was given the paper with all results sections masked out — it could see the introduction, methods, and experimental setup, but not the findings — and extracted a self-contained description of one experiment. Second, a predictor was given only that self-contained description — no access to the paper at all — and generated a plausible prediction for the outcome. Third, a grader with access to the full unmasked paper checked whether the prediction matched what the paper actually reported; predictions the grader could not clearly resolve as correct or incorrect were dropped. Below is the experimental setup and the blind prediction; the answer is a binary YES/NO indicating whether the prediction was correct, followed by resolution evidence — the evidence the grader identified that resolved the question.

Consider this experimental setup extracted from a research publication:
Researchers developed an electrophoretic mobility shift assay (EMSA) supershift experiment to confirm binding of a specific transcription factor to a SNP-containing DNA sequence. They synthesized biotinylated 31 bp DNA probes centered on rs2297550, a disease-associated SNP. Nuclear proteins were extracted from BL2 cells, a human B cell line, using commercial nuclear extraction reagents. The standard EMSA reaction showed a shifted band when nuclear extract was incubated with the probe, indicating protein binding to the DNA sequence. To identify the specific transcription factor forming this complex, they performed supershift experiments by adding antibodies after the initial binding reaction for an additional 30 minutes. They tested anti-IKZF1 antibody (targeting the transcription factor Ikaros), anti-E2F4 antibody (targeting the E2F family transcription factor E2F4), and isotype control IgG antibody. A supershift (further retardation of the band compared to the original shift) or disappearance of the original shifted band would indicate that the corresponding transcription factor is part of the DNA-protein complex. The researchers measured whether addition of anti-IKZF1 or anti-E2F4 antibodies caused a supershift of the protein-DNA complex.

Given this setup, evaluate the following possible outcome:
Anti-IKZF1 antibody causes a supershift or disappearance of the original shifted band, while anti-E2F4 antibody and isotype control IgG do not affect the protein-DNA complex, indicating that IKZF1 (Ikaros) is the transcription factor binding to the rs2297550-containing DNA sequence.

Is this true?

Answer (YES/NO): YES